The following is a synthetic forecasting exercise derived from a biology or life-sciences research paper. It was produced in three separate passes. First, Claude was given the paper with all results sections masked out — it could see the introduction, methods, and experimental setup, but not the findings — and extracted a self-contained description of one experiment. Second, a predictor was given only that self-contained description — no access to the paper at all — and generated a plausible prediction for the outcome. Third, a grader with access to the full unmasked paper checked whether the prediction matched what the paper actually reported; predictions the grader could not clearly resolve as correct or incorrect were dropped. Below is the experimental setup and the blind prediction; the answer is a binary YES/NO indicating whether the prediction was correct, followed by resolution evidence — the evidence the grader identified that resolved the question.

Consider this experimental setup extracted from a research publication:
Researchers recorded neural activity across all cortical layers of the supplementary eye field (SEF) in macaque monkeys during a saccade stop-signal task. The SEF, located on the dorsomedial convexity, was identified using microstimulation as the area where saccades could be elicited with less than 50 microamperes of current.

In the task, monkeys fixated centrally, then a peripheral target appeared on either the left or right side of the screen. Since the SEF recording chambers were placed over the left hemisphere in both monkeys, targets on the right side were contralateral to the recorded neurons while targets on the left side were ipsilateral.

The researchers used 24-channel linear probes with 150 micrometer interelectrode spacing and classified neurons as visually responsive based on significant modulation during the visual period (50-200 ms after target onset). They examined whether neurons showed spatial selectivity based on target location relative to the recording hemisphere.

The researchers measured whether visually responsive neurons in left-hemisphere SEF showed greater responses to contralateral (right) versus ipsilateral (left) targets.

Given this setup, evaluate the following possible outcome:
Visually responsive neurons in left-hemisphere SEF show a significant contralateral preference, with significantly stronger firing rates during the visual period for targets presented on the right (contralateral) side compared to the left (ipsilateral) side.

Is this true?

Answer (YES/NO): NO